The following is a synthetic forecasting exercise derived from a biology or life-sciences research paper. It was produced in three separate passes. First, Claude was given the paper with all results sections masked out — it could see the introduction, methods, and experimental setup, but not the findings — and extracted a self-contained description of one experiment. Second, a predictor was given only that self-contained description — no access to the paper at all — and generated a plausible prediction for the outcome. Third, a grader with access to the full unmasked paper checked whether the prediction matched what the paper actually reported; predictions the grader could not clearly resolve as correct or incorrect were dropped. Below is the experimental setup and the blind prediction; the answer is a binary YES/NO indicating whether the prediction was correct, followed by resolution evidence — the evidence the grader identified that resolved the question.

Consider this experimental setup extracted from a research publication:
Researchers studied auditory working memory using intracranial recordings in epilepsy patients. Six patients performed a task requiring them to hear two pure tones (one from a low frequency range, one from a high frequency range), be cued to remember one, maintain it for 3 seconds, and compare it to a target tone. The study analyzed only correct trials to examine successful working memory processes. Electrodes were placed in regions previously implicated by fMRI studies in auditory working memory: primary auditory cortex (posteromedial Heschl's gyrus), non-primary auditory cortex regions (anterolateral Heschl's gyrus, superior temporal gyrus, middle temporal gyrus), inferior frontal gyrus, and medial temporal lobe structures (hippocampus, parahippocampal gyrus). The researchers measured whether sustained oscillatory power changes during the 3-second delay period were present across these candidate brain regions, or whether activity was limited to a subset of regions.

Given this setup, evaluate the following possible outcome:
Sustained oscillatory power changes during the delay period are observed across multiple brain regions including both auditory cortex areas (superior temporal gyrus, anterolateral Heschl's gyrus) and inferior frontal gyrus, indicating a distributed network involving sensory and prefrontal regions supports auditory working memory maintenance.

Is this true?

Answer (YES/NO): YES